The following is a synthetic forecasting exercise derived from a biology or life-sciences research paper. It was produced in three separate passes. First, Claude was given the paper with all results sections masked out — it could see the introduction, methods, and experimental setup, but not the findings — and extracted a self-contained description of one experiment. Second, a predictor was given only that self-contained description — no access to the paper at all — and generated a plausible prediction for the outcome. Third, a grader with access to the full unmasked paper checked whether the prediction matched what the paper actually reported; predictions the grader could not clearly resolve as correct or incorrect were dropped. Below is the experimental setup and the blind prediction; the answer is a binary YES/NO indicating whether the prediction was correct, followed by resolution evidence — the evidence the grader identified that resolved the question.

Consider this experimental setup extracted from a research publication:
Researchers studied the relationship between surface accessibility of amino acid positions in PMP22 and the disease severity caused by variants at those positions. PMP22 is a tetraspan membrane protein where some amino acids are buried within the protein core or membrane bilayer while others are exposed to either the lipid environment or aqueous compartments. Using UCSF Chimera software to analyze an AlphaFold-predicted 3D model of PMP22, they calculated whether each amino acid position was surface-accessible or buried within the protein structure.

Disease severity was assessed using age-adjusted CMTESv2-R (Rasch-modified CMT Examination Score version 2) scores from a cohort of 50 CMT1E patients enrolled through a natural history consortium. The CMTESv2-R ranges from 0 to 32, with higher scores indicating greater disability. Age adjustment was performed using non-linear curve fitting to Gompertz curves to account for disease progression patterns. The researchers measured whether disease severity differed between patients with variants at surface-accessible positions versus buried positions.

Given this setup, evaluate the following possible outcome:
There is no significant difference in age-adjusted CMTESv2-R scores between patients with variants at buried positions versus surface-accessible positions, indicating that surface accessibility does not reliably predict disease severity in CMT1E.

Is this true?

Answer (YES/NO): NO